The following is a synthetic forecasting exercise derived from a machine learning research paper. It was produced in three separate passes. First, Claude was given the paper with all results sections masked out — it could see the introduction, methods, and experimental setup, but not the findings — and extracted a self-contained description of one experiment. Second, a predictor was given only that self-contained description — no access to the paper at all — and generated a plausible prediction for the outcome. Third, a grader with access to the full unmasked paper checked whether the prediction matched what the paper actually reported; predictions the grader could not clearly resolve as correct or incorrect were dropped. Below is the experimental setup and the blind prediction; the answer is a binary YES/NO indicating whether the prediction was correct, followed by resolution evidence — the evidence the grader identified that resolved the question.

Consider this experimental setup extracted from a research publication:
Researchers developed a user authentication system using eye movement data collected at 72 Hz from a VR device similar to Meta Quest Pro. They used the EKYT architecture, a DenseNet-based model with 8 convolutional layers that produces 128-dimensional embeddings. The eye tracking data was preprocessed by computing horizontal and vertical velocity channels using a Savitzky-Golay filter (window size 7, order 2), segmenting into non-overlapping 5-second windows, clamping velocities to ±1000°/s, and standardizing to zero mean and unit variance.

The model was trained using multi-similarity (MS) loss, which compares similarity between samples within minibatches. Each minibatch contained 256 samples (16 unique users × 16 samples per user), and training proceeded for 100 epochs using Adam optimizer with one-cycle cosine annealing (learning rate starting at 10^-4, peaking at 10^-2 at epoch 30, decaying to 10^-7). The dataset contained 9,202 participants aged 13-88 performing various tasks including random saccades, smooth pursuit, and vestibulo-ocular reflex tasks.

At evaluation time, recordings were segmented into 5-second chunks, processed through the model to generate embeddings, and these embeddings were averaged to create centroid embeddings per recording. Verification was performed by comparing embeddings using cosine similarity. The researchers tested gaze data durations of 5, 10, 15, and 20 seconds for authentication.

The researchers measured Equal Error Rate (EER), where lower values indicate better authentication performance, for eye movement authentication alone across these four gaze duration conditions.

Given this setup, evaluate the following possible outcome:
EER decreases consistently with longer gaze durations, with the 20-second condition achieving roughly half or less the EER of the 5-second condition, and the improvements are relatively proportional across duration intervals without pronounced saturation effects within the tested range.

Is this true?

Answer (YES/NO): NO